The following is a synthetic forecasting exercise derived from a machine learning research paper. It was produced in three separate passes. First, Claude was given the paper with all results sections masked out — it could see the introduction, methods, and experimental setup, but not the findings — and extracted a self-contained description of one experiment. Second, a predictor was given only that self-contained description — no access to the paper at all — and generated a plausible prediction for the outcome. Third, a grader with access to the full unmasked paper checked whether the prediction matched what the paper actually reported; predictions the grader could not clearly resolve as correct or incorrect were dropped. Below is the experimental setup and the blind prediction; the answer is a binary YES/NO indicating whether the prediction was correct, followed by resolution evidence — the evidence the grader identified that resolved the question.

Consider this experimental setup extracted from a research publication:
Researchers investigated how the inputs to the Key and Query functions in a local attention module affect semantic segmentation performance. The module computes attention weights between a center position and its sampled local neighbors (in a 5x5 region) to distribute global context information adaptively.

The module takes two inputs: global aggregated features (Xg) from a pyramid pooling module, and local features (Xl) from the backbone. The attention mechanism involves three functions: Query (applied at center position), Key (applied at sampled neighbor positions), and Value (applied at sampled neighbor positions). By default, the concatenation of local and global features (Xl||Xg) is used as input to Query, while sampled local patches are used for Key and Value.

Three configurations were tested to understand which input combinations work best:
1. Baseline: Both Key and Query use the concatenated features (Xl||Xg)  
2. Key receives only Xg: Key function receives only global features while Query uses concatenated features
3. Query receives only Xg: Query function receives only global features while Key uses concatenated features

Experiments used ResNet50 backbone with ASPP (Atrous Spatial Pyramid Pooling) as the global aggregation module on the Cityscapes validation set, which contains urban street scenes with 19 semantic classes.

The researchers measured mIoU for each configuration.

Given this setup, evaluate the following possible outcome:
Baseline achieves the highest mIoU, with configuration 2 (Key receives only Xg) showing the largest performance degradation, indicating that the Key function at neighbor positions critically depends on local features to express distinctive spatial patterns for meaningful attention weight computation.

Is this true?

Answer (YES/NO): NO